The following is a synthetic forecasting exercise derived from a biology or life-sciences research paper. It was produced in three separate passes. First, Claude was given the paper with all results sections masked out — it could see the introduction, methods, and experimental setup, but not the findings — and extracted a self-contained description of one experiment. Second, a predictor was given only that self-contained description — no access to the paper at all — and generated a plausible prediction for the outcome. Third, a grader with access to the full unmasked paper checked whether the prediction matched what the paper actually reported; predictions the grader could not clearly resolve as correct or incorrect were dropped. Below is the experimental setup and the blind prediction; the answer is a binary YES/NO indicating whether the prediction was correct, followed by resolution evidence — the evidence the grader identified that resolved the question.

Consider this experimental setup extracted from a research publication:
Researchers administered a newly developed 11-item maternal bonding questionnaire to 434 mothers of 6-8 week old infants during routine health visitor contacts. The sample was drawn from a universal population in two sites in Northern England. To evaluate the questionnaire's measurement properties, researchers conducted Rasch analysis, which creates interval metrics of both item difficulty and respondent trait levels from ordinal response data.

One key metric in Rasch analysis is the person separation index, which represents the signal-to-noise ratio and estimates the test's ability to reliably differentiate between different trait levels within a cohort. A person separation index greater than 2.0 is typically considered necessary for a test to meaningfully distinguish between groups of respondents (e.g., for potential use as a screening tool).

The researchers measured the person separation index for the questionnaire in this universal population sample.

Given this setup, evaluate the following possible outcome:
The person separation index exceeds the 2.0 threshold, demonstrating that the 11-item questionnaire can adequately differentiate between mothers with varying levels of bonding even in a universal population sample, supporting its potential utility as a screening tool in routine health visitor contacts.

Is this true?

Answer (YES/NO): NO